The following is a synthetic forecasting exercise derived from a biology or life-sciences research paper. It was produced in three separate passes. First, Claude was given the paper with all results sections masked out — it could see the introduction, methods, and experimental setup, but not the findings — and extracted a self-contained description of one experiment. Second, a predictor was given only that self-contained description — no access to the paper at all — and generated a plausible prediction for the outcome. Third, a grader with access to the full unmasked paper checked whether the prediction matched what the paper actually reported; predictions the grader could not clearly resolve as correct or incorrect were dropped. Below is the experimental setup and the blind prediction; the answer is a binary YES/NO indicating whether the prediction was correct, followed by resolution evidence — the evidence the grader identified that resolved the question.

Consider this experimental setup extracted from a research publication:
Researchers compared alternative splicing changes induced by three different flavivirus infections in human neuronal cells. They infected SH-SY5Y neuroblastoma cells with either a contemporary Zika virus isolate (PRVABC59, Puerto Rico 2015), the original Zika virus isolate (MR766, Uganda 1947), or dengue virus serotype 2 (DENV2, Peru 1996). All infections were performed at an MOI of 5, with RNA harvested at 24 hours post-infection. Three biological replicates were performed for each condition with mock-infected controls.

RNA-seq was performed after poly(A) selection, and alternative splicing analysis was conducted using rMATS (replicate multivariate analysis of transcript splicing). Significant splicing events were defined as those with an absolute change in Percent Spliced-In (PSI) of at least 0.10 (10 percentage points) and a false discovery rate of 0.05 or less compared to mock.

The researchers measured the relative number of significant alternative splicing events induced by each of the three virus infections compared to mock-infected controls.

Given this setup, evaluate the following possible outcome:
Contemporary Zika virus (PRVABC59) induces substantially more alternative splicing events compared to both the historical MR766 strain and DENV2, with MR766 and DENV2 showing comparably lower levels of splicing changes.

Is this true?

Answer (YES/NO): NO